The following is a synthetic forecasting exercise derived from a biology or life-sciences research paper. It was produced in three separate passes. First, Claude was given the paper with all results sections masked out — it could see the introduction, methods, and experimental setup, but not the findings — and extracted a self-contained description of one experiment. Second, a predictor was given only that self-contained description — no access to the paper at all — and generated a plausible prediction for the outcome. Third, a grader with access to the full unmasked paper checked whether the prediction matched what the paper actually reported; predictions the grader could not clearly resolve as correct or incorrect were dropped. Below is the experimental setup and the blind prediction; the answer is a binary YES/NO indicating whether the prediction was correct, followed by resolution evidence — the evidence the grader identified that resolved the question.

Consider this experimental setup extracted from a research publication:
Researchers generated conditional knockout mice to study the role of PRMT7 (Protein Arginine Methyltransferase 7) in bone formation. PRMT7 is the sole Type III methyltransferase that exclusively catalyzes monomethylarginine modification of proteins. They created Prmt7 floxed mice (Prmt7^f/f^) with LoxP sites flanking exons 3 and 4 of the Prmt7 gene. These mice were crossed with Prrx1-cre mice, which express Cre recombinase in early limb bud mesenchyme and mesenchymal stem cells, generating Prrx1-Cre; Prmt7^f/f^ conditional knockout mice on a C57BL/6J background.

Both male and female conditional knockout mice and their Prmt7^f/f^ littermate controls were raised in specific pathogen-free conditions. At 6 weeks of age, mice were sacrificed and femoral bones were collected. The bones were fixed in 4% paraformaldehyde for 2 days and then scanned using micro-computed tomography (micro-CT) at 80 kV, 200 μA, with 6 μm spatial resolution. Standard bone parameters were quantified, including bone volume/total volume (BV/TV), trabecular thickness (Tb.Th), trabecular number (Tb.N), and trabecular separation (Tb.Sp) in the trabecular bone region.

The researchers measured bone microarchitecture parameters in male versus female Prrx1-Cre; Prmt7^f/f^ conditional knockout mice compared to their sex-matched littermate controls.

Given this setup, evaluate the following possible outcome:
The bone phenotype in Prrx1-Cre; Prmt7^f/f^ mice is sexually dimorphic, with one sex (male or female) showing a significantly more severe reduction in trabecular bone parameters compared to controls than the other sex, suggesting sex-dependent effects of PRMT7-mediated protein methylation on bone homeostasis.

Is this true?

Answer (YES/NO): YES